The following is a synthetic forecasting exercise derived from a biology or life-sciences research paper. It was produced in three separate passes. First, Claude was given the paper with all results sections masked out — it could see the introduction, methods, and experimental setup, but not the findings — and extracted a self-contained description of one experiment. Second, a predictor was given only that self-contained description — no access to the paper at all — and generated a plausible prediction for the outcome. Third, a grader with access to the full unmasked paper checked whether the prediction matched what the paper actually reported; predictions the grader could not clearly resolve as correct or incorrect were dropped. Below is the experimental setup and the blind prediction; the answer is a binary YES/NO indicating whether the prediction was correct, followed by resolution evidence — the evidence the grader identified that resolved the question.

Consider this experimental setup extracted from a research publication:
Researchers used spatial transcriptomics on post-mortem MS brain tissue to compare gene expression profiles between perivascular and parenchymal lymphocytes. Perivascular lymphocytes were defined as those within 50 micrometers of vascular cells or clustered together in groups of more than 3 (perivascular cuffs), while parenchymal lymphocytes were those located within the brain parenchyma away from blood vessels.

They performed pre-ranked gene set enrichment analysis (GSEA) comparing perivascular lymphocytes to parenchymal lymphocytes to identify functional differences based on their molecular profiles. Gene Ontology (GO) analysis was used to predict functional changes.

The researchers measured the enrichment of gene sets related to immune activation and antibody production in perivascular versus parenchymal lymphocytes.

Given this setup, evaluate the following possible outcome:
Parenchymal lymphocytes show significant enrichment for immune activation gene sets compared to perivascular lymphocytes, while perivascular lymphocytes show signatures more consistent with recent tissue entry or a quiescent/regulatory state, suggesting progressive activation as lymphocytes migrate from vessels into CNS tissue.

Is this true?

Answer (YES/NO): NO